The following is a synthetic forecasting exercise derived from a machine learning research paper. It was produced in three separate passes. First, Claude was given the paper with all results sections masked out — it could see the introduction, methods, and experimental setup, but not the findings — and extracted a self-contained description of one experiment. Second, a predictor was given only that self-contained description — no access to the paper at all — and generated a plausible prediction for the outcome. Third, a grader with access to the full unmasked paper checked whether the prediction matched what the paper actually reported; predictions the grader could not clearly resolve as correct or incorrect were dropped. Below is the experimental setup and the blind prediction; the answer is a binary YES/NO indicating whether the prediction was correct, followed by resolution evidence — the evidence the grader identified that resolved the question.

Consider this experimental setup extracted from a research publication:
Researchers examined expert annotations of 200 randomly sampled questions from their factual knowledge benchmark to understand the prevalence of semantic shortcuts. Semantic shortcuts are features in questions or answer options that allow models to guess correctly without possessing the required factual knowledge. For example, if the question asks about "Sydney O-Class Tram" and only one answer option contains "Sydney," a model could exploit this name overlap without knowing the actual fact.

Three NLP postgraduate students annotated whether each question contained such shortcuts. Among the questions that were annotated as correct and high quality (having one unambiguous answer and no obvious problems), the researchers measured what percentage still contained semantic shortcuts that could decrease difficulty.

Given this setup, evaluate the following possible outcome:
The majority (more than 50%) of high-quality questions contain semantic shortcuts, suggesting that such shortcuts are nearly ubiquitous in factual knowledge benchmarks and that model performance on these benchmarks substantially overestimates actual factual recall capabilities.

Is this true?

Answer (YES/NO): NO